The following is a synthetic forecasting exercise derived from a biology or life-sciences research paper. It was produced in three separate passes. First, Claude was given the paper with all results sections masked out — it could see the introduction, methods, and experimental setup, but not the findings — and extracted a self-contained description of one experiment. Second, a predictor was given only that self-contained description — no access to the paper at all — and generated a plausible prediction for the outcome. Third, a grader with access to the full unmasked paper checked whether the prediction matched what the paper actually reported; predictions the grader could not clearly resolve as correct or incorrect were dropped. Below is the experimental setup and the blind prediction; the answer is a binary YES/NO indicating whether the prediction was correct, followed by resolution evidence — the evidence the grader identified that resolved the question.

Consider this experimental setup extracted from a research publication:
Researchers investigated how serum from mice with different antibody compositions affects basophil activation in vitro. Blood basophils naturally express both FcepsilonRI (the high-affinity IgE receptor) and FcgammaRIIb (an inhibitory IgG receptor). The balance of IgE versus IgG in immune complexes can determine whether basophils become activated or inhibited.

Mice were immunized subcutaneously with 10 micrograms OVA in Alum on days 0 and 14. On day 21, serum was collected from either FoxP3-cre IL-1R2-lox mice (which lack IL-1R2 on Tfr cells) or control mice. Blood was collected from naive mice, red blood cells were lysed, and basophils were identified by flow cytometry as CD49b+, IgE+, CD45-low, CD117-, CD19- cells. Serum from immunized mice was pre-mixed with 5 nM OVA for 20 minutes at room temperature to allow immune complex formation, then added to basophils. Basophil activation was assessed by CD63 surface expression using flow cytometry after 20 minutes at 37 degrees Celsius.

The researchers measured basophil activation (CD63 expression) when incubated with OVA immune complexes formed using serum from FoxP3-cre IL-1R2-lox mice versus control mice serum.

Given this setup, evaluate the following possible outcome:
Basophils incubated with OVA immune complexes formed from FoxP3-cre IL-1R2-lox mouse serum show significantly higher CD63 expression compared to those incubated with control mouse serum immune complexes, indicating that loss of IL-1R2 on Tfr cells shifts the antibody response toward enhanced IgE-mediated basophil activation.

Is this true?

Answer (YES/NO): NO